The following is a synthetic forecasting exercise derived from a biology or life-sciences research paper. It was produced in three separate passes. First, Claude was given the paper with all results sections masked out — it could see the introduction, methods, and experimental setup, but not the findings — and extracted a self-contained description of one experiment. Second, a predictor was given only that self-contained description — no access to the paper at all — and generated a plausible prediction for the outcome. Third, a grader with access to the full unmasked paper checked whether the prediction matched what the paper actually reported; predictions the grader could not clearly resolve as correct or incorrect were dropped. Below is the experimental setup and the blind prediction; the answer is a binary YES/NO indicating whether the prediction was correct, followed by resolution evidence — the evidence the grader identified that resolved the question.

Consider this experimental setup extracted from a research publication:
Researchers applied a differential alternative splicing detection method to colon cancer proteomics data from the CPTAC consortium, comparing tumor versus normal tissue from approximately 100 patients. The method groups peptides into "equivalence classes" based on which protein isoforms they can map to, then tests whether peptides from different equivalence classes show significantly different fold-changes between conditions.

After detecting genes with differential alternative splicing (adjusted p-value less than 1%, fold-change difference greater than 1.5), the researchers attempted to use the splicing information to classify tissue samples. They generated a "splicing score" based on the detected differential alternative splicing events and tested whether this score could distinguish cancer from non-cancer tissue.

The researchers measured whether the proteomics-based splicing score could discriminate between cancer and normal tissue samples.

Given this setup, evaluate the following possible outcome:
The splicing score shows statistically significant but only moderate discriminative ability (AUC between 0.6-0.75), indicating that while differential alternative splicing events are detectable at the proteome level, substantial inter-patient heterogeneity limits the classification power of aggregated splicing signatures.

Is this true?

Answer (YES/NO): NO